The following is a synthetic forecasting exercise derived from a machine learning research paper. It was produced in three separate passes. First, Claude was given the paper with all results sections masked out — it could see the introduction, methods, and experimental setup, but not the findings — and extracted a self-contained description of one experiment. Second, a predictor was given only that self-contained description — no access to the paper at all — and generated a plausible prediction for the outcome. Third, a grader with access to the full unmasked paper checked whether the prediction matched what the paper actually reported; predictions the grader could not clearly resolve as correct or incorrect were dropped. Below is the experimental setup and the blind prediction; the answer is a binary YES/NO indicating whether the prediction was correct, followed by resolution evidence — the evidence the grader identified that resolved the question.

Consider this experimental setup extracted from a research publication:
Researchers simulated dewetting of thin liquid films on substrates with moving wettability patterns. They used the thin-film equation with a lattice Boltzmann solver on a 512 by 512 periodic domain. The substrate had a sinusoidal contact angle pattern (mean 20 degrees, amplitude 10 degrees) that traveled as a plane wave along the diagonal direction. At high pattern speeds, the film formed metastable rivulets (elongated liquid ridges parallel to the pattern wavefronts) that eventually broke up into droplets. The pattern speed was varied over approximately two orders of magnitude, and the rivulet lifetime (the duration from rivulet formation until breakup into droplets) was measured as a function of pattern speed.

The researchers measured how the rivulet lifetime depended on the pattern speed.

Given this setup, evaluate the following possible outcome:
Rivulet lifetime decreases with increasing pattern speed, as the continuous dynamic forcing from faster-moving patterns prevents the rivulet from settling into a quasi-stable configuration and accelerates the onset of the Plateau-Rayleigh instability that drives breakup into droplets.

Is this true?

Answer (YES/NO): NO